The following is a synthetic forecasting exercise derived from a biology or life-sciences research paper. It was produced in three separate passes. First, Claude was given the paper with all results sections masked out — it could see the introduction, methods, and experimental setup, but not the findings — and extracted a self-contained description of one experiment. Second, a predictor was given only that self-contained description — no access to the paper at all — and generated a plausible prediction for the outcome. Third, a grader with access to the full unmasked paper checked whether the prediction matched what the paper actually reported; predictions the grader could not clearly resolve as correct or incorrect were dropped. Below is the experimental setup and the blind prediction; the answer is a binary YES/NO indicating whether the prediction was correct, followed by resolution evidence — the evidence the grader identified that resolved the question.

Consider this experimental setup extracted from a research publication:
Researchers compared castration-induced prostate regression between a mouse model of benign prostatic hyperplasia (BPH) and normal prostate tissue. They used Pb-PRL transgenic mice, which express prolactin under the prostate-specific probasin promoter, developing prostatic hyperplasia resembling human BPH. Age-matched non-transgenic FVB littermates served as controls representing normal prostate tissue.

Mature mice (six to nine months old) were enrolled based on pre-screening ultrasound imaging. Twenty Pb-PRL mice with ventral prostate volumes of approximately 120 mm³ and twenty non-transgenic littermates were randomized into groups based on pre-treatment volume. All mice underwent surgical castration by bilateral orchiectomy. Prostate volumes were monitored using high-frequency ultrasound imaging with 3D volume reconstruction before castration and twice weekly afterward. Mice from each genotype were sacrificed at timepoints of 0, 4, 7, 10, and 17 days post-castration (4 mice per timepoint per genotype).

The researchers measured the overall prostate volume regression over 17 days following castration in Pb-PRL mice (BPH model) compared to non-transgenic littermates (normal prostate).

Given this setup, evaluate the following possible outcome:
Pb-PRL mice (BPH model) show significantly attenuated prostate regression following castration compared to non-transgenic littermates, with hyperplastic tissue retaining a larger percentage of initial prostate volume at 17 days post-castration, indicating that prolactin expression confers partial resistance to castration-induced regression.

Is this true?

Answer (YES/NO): YES